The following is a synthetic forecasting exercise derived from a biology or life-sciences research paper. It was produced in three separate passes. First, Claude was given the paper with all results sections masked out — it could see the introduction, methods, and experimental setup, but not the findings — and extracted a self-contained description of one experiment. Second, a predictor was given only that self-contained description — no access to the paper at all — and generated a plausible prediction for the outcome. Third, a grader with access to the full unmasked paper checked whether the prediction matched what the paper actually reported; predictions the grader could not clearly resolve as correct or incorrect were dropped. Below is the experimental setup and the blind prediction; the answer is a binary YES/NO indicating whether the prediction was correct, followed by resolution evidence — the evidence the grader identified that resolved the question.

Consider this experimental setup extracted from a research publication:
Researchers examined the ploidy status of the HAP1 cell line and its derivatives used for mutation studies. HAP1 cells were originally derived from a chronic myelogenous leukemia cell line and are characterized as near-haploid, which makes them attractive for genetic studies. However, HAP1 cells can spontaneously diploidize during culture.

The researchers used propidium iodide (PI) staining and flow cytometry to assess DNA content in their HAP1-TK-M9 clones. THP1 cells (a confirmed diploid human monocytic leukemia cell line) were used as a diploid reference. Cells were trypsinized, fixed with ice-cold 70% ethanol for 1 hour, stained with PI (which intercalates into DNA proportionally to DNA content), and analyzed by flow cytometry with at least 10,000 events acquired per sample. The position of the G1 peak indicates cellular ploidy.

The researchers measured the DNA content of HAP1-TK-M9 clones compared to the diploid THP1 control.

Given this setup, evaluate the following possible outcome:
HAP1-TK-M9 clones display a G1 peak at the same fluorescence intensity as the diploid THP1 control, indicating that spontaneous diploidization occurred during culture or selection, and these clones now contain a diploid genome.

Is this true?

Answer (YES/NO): YES